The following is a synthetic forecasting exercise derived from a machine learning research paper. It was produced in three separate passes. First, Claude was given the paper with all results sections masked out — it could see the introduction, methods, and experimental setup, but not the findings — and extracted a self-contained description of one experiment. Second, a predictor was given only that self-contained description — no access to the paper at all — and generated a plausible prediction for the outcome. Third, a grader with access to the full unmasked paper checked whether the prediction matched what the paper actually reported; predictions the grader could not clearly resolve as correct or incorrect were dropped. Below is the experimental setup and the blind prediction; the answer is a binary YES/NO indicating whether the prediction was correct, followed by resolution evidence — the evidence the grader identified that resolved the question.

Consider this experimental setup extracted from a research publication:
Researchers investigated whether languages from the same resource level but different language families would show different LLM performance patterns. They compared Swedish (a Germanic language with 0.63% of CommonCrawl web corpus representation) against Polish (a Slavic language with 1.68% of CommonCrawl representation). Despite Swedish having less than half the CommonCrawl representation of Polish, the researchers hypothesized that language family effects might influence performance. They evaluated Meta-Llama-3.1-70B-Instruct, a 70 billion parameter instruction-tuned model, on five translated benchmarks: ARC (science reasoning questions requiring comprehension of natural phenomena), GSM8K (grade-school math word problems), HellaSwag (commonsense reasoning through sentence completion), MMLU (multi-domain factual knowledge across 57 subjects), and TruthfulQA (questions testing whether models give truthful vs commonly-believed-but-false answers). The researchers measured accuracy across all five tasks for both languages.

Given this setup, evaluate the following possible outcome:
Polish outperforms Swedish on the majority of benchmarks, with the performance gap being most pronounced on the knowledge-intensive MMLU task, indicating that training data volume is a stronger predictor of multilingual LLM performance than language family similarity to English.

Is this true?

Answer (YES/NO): NO